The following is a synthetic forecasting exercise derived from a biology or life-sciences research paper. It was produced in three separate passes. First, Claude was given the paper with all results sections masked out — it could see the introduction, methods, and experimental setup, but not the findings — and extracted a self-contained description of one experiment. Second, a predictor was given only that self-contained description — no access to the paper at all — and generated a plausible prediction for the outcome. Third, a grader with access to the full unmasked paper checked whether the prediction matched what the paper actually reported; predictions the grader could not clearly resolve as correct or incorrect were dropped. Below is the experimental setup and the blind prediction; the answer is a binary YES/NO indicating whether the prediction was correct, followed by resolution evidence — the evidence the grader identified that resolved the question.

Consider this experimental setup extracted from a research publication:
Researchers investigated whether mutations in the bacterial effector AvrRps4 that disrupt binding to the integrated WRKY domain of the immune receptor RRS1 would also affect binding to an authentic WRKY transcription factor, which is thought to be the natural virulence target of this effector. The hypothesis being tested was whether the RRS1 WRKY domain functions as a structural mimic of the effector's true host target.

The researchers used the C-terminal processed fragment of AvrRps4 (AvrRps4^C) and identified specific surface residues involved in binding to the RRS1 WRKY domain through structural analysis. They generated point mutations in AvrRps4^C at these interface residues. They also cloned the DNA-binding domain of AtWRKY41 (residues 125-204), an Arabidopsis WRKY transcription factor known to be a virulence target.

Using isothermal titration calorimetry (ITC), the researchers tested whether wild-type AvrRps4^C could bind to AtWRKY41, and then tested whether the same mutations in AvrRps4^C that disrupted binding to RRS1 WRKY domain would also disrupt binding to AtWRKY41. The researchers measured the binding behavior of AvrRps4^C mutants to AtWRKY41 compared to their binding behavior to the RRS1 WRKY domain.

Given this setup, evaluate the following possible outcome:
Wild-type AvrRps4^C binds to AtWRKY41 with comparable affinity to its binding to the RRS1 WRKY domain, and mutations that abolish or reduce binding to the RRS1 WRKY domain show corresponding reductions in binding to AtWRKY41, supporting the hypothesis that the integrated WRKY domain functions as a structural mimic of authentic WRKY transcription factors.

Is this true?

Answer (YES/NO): YES